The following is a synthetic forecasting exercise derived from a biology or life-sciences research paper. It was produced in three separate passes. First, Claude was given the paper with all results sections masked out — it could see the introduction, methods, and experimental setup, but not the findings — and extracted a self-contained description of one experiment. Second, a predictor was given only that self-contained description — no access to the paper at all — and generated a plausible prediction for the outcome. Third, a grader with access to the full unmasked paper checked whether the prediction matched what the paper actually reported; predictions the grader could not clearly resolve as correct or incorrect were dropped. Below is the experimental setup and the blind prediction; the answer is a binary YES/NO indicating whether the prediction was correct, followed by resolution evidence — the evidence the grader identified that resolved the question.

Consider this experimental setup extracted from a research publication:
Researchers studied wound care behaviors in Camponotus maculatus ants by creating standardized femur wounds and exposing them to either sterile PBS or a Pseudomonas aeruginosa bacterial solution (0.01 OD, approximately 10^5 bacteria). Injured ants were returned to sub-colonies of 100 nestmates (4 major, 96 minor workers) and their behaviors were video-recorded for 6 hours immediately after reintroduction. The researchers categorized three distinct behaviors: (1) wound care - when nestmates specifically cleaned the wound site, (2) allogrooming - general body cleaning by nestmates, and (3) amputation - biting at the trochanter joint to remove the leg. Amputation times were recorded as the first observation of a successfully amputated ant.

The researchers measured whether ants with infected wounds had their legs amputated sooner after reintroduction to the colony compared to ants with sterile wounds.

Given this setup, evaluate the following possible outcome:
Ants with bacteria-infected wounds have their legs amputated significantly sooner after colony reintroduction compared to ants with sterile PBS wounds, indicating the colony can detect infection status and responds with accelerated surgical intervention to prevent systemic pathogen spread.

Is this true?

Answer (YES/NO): NO